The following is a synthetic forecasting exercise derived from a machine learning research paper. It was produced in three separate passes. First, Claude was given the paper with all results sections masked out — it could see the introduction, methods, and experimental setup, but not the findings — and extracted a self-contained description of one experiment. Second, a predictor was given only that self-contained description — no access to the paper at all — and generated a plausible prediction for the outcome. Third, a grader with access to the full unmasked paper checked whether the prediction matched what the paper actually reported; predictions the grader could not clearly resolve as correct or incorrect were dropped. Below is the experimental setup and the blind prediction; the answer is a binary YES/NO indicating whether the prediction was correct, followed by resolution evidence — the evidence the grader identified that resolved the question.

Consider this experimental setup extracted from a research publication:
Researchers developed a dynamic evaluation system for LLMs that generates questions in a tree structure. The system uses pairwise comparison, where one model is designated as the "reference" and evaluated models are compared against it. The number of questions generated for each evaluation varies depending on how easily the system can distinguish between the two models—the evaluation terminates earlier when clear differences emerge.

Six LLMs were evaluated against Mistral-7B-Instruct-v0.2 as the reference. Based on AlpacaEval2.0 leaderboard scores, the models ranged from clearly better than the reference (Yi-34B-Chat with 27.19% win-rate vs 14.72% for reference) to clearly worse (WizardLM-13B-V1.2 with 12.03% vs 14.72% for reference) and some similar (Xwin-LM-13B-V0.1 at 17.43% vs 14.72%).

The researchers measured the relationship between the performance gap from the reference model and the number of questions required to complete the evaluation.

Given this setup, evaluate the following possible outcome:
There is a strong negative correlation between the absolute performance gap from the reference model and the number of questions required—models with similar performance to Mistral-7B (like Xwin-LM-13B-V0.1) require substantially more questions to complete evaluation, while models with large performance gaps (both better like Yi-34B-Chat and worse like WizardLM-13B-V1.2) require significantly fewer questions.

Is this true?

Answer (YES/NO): NO